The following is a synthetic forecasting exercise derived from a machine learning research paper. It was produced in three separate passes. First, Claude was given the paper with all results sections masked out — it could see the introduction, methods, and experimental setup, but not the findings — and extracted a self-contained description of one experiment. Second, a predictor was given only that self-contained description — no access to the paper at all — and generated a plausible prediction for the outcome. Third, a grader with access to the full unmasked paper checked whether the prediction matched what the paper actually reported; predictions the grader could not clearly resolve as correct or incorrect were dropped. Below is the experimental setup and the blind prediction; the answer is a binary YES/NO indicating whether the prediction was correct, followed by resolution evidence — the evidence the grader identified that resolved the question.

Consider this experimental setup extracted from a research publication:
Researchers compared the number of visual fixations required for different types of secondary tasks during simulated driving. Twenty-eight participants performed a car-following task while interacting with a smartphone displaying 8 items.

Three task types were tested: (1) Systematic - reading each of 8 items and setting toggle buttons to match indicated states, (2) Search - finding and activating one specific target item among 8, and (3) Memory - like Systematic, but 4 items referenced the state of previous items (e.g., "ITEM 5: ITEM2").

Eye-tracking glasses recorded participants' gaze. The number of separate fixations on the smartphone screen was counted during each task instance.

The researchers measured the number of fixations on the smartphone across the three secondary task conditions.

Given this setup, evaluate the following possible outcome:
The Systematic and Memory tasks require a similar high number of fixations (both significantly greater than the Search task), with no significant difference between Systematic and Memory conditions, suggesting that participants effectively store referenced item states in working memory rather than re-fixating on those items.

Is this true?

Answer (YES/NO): NO